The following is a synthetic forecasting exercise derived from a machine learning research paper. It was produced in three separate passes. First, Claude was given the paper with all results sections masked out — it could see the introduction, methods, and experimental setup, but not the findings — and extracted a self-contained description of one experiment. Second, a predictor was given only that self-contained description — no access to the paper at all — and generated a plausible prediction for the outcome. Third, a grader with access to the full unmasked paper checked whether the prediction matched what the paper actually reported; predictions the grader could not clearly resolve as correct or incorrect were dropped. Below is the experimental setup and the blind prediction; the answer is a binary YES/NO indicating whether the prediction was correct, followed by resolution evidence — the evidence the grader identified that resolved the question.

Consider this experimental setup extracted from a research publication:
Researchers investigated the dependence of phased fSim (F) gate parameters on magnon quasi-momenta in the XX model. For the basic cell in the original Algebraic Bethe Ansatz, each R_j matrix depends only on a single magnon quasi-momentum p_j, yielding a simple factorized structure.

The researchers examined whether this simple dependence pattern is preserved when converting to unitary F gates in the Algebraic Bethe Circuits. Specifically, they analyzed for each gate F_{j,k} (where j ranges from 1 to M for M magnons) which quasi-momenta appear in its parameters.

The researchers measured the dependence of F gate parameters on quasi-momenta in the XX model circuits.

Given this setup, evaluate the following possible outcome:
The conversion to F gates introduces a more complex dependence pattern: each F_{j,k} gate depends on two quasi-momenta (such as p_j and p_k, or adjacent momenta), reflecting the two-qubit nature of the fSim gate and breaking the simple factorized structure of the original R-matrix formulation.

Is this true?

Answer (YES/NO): NO